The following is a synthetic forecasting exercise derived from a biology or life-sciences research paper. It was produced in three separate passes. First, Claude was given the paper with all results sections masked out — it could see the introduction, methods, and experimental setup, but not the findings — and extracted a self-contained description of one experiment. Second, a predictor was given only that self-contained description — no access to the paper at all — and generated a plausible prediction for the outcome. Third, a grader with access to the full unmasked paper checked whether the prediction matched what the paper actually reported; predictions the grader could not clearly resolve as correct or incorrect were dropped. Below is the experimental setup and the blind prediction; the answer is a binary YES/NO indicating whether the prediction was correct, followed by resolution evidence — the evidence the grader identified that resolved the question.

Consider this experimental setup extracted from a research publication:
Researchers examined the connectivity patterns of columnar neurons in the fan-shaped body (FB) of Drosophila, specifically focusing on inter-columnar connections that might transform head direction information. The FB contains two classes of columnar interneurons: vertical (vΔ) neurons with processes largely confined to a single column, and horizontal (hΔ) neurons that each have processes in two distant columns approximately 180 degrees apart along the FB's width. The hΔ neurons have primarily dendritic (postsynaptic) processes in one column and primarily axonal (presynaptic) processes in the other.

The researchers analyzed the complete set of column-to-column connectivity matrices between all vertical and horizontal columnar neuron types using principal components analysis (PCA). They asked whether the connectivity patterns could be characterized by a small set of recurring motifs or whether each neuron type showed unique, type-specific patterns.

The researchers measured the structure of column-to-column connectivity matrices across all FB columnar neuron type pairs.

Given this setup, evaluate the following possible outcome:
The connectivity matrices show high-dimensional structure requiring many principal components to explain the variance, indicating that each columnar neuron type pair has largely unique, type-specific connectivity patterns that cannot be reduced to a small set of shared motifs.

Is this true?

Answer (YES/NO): NO